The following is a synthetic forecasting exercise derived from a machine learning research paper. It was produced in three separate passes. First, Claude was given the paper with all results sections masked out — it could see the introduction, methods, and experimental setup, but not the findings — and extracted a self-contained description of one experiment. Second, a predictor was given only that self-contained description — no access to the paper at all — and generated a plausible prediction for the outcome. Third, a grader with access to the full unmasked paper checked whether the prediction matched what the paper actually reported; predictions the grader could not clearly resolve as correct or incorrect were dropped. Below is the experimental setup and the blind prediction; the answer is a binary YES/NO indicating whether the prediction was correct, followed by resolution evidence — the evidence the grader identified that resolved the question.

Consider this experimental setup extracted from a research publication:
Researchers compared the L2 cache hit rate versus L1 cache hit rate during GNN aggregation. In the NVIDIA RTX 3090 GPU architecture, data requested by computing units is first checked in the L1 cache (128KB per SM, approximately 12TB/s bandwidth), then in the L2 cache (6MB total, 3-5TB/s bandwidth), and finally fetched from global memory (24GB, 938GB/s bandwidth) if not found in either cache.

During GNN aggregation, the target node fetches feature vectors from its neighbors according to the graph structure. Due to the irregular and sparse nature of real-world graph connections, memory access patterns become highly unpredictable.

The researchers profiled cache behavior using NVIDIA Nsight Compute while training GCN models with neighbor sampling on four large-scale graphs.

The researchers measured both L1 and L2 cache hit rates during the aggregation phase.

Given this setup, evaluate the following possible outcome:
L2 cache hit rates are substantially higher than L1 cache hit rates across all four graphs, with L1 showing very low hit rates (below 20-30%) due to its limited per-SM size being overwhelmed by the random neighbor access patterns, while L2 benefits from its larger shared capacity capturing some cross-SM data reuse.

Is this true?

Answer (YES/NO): YES